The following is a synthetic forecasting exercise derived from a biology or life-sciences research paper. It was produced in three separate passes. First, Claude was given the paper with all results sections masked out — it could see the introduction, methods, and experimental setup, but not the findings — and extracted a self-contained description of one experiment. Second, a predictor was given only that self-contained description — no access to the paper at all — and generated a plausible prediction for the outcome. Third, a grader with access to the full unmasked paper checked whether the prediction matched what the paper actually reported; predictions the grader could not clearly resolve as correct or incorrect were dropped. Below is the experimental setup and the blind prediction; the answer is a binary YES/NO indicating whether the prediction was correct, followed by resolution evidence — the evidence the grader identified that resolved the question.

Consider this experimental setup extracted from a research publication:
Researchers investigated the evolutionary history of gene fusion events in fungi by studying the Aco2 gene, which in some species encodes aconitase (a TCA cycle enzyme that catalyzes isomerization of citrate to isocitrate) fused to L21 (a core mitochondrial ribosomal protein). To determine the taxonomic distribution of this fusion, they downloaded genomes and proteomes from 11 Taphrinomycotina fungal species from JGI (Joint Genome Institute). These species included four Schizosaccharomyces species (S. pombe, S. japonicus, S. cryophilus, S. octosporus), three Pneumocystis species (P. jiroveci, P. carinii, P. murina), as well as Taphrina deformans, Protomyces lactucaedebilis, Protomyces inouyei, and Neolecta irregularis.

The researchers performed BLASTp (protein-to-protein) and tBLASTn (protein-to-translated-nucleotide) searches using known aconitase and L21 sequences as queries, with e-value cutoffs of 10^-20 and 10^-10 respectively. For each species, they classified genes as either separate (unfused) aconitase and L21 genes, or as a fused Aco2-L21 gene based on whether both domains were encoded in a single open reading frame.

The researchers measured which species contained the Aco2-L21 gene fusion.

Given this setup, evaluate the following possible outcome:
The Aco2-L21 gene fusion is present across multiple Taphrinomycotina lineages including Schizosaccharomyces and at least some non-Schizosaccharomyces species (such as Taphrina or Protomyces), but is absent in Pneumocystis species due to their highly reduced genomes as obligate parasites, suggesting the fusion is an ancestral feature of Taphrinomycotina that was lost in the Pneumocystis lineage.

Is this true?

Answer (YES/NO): NO